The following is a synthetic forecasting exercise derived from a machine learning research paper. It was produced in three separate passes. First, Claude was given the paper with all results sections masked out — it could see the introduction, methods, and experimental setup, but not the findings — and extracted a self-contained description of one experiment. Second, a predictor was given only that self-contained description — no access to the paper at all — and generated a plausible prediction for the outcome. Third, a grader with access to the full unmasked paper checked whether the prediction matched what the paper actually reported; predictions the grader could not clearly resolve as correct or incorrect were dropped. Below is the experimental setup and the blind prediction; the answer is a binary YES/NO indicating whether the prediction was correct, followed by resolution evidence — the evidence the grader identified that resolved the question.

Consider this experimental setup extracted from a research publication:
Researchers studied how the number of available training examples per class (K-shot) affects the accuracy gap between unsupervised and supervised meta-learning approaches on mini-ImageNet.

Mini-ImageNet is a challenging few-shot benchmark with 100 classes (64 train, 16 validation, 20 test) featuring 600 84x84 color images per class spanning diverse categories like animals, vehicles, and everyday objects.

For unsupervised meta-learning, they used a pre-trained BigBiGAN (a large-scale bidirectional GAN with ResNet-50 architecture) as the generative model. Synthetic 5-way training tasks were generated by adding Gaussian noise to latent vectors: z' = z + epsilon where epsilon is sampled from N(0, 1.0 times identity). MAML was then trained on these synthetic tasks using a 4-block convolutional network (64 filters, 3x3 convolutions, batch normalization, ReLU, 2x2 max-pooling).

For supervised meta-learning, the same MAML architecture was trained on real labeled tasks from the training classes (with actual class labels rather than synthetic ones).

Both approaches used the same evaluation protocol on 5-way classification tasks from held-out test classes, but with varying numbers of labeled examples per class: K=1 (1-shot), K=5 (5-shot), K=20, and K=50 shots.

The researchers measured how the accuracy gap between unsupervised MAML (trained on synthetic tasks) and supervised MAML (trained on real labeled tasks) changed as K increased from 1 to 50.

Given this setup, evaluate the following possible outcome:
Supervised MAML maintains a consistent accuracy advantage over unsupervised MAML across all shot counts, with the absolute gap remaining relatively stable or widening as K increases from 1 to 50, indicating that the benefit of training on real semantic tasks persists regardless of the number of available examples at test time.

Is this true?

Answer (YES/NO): YES